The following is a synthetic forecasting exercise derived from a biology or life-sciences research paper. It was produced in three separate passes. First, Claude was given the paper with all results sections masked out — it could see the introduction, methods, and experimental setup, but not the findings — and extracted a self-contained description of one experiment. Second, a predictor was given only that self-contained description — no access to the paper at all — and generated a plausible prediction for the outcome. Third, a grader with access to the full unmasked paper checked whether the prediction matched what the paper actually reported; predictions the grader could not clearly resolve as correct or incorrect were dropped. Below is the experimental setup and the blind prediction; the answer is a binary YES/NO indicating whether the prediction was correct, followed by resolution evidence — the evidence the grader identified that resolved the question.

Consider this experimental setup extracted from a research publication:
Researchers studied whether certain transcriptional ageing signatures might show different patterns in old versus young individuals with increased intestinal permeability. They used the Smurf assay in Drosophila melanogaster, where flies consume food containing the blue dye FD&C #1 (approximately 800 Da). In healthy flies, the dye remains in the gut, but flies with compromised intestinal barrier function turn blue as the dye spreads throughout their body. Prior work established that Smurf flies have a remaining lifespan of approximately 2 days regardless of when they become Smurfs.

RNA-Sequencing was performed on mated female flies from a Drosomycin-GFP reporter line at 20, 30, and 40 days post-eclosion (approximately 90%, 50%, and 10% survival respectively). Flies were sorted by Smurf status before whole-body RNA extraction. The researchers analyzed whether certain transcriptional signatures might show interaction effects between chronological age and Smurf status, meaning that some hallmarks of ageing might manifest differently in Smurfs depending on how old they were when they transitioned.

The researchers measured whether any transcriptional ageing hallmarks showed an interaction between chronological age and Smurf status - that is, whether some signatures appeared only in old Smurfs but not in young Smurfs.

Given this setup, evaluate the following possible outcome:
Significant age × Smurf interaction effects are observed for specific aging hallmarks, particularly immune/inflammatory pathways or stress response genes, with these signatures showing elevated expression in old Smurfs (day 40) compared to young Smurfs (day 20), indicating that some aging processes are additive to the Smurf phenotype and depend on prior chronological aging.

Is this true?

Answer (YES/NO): NO